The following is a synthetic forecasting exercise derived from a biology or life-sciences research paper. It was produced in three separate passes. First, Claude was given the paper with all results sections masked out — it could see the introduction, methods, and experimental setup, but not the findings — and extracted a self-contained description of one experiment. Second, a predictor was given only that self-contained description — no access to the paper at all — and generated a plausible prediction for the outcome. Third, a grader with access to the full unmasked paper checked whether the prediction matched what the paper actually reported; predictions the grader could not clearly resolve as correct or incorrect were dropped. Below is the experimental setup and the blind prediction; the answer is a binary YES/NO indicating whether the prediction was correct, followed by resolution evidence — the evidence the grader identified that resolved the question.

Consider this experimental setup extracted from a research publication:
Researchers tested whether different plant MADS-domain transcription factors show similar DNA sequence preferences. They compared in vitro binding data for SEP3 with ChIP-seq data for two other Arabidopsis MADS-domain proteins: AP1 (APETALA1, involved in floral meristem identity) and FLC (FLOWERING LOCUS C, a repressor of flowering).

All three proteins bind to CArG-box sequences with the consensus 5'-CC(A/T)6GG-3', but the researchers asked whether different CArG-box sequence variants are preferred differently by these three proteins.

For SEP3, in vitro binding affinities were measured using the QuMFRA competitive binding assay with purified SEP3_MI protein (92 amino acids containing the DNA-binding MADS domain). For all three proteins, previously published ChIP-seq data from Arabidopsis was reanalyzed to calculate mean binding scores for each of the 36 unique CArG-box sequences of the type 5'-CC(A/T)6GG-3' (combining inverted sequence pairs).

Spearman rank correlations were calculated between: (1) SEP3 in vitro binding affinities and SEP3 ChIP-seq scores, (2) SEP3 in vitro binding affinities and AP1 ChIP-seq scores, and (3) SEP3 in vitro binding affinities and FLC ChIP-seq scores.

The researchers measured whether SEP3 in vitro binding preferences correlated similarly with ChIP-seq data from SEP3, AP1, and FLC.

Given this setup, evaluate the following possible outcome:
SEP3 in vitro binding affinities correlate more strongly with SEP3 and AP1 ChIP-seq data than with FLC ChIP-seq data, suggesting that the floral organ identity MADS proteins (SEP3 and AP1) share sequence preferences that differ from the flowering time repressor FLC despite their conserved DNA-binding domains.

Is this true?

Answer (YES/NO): YES